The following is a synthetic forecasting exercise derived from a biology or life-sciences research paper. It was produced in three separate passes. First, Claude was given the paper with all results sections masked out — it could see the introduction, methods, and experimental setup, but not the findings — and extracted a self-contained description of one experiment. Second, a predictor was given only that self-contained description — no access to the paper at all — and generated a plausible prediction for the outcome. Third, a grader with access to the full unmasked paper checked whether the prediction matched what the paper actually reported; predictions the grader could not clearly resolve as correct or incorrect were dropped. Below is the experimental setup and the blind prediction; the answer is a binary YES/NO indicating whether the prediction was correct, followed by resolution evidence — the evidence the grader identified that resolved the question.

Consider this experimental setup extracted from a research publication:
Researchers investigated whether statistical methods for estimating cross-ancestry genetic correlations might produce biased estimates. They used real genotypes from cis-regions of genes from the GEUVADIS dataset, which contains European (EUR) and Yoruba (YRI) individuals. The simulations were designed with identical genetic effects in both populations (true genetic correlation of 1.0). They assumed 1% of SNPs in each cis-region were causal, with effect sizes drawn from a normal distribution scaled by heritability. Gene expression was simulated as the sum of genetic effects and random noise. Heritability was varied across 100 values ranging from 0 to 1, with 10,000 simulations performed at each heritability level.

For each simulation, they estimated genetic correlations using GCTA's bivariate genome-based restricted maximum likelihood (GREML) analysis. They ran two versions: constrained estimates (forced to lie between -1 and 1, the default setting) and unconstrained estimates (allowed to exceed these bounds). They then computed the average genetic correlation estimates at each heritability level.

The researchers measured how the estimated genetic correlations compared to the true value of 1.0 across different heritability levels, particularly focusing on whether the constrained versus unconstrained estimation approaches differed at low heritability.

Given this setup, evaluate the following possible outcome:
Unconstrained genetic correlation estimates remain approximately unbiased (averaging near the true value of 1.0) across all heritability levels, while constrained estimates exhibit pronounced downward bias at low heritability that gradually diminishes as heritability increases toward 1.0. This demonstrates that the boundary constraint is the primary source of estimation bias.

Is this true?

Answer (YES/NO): YES